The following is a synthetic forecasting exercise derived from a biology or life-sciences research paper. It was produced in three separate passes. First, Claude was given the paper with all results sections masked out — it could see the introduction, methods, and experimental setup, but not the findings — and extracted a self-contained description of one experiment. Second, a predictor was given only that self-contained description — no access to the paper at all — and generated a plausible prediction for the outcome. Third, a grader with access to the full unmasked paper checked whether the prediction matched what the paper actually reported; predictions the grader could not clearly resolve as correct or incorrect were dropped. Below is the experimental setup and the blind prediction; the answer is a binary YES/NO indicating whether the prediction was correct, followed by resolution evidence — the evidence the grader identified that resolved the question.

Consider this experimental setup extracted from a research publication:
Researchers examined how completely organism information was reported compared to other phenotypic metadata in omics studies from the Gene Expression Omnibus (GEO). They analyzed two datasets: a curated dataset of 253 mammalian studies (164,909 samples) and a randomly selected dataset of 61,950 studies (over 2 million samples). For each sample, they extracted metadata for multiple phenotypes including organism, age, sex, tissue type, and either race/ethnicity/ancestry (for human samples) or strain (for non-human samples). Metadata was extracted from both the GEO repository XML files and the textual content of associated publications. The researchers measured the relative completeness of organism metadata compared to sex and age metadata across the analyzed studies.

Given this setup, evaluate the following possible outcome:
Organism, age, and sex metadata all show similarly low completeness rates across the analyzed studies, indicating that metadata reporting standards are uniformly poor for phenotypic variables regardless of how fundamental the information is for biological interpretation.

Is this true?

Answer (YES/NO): NO